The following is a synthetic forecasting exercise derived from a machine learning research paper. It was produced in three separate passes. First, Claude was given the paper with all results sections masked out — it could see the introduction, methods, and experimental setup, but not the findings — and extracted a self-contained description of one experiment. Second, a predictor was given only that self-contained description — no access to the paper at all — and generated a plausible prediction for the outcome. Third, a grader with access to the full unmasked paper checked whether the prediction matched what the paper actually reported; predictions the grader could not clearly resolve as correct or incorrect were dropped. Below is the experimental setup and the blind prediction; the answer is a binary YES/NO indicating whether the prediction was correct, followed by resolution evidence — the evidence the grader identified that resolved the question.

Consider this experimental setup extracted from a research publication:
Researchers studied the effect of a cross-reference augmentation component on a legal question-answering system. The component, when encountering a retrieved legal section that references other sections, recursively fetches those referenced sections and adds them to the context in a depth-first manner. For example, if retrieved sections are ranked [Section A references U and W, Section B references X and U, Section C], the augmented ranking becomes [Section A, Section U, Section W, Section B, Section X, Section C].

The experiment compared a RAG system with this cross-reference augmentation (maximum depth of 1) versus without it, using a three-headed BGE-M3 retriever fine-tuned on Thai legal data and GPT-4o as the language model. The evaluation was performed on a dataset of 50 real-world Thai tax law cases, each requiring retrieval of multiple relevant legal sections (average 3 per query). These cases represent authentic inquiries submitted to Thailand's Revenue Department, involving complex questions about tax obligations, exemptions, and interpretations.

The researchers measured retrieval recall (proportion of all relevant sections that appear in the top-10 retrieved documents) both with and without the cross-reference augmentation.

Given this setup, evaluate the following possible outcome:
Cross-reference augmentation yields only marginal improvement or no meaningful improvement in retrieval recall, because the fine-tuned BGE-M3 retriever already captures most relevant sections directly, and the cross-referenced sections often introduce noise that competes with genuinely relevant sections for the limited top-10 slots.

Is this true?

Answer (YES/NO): NO